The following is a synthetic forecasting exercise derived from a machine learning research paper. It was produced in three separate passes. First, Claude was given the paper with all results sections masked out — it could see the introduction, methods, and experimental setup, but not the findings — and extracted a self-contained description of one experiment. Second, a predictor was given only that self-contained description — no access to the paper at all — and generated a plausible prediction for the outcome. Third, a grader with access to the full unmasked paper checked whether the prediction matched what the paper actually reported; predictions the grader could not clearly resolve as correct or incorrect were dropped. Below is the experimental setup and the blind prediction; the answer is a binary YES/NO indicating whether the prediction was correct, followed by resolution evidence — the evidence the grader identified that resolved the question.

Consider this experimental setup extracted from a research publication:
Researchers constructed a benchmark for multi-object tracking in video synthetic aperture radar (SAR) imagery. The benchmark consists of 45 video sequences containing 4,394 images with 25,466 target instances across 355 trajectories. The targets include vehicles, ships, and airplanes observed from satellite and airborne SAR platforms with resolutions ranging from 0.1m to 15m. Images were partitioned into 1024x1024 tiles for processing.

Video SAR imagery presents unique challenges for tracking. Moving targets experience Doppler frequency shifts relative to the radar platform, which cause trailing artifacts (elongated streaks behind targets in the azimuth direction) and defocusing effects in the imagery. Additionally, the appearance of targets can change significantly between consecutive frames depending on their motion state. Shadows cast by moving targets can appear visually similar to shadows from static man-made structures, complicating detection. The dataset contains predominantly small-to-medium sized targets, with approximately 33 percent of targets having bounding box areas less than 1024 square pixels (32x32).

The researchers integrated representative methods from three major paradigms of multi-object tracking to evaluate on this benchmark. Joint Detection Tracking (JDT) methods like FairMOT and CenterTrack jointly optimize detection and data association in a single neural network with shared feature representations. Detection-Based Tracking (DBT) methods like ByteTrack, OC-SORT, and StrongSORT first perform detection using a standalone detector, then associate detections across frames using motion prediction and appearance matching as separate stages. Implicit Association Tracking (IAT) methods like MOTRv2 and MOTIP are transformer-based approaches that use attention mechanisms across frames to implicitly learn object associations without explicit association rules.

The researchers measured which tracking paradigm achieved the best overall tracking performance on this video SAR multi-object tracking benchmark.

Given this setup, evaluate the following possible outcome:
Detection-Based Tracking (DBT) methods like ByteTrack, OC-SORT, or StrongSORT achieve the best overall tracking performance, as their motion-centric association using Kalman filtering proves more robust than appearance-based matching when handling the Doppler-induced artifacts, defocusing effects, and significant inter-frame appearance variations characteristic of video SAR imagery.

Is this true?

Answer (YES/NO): YES